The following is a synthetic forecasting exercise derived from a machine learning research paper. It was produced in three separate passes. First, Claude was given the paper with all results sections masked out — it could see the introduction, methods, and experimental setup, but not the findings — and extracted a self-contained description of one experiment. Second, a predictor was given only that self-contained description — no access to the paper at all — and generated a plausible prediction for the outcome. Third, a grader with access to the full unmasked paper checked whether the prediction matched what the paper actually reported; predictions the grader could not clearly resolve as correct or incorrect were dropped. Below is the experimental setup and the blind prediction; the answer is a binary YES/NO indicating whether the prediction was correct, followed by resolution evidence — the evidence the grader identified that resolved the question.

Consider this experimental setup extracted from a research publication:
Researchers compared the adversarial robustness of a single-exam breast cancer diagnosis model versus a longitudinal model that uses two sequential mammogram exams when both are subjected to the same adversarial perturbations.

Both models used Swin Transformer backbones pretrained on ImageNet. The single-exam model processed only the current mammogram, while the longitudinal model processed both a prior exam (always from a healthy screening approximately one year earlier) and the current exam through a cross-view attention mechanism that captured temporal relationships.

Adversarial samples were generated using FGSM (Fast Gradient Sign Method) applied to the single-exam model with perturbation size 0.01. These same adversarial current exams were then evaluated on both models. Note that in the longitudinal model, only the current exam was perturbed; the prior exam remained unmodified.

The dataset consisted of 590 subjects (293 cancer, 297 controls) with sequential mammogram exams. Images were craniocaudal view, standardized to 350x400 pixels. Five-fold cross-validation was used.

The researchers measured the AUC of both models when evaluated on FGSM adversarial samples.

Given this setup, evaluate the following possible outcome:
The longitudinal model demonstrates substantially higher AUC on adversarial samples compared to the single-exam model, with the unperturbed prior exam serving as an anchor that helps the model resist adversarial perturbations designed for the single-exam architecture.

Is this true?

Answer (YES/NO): YES